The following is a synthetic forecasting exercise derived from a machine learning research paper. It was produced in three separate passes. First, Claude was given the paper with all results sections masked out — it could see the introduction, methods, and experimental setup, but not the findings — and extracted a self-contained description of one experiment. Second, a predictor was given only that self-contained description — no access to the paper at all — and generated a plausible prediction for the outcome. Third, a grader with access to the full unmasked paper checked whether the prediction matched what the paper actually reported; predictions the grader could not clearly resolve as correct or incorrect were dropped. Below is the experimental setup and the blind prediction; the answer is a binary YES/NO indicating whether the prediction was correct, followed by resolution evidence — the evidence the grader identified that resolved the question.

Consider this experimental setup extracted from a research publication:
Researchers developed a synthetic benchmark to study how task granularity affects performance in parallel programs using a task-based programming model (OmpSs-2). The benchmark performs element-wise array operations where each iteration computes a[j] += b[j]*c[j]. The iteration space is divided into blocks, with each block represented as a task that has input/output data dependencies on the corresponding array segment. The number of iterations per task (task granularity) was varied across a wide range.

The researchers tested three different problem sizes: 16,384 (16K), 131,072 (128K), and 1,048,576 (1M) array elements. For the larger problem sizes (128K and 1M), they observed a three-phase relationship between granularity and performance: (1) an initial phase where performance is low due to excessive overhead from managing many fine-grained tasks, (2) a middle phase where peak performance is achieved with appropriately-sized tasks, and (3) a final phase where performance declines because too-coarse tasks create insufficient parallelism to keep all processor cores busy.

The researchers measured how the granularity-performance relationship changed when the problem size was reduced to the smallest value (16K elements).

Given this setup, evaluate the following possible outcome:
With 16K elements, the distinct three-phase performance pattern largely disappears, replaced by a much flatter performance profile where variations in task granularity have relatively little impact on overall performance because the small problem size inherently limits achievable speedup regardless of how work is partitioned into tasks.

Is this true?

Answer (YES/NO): NO